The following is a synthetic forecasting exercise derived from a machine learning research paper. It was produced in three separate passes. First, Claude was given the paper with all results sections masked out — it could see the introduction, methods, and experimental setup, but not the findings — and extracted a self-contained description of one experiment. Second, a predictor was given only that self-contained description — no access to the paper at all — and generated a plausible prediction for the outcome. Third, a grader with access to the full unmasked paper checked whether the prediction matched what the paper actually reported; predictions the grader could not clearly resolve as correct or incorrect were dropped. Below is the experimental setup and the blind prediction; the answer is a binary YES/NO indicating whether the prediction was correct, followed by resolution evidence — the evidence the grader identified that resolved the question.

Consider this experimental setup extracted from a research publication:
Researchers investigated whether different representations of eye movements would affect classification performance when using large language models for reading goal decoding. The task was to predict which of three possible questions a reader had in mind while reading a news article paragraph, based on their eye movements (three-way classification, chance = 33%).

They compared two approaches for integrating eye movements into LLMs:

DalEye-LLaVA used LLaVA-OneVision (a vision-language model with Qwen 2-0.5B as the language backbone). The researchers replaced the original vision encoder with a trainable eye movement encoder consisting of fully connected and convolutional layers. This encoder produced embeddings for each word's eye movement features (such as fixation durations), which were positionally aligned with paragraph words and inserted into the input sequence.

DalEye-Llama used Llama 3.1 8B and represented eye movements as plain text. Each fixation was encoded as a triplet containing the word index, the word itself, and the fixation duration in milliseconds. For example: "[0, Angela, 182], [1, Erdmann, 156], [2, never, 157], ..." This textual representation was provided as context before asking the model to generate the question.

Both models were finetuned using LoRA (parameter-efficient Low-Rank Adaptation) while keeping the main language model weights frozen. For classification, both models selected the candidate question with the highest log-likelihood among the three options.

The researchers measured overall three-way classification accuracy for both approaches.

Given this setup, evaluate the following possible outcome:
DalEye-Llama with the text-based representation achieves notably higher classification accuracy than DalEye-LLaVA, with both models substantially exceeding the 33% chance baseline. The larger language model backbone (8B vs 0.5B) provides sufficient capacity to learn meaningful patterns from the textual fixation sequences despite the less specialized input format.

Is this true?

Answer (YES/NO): NO